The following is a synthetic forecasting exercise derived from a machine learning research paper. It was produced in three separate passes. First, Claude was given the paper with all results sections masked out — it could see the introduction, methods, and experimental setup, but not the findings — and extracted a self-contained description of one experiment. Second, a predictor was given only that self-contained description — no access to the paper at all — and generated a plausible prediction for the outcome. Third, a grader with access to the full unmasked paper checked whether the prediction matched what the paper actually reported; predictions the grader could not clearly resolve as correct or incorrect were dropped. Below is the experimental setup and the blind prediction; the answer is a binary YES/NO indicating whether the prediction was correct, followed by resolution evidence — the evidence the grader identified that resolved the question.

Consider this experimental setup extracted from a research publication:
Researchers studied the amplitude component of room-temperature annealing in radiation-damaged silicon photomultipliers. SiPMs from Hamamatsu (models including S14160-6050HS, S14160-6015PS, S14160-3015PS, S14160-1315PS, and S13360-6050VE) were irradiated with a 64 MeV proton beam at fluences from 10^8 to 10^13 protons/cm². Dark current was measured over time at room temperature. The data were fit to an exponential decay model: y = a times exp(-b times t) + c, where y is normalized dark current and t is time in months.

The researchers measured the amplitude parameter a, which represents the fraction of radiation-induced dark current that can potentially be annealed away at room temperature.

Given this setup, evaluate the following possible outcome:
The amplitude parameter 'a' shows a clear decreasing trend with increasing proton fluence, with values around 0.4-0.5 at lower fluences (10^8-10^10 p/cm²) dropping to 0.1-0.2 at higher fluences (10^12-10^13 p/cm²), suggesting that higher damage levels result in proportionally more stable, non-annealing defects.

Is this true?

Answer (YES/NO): NO